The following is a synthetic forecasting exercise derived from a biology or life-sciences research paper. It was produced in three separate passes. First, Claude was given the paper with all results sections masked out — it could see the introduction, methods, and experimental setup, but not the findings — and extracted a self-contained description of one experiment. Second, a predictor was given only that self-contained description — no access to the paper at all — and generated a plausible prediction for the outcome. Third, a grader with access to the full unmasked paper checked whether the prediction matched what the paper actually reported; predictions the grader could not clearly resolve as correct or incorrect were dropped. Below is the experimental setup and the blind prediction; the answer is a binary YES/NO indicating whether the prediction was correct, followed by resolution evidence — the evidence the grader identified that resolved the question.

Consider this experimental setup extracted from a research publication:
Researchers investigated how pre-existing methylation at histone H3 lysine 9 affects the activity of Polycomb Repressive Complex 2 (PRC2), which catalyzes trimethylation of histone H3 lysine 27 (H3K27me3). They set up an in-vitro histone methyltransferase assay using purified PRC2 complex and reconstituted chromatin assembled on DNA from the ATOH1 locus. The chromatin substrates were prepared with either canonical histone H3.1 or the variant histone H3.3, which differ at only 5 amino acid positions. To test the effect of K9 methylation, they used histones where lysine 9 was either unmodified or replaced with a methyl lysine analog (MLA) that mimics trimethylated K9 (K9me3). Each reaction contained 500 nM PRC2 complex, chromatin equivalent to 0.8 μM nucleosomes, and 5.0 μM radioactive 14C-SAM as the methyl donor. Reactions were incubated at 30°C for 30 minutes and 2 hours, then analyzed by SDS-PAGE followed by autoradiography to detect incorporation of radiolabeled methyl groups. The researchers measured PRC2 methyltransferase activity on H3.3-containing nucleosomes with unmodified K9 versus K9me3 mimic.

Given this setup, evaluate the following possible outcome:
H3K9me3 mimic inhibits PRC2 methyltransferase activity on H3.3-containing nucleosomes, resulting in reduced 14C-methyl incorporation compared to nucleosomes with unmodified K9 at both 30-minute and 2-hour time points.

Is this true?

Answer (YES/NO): YES